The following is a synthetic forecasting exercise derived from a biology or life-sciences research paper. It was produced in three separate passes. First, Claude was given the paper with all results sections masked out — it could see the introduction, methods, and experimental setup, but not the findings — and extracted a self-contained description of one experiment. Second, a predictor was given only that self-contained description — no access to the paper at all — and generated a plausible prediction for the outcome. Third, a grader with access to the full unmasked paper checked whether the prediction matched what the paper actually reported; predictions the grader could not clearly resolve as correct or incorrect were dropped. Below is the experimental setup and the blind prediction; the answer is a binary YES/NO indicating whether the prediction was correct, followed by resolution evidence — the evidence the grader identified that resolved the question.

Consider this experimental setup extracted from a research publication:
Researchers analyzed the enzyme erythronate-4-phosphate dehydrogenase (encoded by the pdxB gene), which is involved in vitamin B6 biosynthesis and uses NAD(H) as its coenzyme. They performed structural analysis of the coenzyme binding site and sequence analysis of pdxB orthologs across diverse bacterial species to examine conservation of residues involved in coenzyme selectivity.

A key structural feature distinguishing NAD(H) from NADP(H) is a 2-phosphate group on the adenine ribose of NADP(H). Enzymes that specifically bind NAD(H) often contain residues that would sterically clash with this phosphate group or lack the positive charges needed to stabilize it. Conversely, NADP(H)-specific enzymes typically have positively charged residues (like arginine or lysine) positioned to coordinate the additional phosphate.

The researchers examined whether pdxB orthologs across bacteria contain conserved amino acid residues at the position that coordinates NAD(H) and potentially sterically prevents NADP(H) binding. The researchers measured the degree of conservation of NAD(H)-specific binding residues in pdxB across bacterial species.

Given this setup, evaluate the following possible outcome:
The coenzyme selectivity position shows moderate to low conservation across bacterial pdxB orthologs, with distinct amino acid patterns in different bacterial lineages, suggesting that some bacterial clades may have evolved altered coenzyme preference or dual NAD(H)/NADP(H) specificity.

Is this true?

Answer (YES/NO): NO